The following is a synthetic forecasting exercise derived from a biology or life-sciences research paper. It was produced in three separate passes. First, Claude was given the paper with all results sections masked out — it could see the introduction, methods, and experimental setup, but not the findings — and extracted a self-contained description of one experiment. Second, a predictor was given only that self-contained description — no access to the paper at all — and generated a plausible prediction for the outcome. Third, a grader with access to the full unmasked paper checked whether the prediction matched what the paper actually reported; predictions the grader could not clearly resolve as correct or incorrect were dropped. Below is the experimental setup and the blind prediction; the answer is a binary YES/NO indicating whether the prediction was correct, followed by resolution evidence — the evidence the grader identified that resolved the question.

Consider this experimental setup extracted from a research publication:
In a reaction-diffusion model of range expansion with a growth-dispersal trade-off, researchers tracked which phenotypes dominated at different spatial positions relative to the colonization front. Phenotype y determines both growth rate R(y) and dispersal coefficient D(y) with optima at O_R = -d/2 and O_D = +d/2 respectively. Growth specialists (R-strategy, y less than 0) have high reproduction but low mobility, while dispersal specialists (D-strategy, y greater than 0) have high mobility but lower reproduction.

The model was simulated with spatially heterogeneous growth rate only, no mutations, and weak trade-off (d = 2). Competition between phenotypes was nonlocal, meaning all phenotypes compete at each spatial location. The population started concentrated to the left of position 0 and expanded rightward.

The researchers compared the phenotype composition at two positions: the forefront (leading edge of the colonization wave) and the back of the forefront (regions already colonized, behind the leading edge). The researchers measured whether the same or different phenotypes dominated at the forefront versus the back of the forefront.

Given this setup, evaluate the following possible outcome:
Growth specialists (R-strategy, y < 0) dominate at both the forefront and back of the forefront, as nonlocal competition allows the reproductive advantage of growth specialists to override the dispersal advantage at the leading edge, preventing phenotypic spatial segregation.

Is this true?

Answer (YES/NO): NO